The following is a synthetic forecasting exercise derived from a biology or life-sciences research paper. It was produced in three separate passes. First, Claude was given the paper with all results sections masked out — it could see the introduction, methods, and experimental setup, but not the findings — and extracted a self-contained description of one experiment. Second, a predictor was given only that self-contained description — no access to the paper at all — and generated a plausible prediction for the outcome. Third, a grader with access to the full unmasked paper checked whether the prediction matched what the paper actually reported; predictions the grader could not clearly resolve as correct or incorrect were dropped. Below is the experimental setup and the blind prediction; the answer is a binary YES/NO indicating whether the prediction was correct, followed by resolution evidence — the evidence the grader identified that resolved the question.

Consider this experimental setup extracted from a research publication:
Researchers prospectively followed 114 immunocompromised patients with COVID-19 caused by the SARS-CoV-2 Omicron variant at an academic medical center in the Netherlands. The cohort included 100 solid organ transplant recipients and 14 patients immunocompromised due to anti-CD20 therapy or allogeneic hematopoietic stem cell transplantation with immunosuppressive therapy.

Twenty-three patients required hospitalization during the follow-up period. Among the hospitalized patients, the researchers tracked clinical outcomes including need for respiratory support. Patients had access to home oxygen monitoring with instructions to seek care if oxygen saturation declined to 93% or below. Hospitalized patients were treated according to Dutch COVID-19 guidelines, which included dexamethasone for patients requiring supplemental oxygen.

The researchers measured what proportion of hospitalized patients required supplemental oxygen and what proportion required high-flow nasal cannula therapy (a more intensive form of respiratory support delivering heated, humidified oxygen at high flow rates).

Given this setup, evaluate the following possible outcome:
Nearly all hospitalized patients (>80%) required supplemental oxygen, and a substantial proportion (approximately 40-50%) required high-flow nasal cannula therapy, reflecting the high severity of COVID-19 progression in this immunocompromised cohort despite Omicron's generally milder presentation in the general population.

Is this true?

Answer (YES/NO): NO